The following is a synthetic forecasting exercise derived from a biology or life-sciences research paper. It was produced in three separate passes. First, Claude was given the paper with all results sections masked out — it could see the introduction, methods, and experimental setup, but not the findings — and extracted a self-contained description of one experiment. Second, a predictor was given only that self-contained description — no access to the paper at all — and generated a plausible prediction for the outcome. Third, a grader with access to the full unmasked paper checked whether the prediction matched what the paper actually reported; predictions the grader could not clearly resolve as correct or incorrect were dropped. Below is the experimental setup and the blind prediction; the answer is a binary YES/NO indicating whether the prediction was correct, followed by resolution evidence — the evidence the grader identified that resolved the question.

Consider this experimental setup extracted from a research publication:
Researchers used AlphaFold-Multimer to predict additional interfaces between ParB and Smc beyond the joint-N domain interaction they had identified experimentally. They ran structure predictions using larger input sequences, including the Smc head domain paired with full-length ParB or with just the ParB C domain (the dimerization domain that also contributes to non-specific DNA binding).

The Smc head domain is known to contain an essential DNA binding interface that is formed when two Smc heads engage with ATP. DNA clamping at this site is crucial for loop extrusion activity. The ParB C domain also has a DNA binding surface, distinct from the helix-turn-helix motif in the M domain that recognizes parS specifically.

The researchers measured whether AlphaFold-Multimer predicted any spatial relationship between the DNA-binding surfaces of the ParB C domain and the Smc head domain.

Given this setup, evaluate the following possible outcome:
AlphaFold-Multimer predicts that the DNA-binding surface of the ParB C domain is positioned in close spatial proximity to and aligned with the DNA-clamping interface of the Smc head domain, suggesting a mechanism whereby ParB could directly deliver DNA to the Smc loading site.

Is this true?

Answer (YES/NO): YES